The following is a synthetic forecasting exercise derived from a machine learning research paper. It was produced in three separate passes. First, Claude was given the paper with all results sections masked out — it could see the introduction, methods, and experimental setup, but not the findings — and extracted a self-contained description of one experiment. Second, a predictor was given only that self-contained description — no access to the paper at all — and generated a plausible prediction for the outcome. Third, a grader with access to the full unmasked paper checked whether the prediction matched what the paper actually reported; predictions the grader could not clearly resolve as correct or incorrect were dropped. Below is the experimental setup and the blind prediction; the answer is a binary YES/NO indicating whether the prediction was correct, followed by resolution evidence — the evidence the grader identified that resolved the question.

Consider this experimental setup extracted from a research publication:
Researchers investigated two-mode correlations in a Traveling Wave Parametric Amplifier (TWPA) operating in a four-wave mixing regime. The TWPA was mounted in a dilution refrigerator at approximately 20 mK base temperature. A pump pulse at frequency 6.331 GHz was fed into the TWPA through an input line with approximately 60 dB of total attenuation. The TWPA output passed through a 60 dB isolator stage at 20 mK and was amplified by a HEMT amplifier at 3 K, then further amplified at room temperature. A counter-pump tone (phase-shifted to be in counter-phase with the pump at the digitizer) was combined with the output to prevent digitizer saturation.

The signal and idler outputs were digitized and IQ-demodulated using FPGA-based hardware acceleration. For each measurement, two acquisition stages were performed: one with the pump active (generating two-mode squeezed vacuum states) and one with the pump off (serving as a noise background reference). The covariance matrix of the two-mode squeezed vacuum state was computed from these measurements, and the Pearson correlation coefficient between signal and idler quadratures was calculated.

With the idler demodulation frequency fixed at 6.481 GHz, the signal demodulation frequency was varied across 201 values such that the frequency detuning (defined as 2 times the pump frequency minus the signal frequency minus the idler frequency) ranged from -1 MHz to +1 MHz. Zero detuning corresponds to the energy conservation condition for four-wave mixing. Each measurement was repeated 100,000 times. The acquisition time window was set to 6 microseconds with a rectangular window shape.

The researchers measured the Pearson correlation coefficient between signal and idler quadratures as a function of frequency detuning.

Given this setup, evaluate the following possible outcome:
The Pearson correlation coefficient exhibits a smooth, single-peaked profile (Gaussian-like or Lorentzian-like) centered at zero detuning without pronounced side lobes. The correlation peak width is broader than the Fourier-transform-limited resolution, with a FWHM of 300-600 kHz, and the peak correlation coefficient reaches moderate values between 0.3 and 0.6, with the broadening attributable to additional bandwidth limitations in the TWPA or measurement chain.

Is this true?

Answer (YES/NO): NO